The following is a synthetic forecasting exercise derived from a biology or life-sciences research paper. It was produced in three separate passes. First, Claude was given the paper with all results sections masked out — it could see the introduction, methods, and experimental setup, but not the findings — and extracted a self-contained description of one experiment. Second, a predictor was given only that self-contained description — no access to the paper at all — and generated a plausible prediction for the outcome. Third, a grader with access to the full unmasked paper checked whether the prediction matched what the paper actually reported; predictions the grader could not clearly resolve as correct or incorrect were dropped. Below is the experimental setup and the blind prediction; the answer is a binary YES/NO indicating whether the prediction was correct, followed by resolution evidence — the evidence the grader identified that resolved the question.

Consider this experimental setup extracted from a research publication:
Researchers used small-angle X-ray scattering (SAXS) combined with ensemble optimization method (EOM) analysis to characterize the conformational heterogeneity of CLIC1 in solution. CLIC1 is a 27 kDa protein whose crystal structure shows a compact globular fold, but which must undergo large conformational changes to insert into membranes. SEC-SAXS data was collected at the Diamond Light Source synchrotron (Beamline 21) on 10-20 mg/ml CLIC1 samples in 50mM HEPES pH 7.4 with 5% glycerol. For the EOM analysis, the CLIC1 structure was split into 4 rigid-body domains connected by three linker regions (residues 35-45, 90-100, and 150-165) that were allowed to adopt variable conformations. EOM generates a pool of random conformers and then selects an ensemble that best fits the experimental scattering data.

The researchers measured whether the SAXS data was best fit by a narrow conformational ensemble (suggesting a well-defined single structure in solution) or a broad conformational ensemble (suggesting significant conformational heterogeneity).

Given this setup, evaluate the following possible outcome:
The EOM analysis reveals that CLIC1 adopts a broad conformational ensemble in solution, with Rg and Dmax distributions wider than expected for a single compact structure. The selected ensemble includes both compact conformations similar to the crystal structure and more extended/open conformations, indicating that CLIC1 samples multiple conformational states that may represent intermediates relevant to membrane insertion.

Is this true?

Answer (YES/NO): YES